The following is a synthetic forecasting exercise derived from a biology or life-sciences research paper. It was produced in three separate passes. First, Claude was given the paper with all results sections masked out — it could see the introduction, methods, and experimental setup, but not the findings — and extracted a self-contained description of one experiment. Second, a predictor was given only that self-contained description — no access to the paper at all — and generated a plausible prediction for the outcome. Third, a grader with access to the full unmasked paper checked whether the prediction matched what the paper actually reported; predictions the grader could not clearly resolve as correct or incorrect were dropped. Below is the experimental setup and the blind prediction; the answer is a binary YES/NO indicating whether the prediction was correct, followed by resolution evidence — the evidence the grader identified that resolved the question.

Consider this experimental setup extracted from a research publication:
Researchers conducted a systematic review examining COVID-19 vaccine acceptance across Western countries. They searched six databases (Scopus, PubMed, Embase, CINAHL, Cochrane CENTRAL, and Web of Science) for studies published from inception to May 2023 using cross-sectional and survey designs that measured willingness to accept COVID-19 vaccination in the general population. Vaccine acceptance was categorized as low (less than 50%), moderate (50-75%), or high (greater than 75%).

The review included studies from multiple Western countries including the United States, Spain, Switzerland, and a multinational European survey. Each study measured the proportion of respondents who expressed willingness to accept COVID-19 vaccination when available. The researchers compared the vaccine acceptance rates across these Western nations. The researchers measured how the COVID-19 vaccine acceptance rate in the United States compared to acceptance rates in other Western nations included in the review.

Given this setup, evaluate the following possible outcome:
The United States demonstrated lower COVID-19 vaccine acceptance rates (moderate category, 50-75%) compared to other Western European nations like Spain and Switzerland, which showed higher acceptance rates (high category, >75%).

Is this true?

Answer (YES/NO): NO